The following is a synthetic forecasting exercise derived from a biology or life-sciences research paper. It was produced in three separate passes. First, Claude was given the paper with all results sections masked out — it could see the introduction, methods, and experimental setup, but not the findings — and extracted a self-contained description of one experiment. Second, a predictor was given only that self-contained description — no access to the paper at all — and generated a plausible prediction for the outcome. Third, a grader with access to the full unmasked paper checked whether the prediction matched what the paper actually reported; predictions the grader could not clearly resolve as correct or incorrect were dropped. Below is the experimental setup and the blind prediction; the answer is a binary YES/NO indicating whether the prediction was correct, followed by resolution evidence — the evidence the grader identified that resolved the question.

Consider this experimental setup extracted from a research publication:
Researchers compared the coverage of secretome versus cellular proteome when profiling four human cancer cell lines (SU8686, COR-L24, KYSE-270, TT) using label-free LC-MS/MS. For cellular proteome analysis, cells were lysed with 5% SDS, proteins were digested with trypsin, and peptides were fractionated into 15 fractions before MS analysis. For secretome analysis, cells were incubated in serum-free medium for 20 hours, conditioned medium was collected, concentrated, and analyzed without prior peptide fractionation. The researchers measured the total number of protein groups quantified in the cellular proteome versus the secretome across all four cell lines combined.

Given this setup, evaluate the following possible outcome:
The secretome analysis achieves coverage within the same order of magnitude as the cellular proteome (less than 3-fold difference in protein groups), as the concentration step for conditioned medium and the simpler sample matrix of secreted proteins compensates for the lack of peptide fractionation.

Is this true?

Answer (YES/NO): NO